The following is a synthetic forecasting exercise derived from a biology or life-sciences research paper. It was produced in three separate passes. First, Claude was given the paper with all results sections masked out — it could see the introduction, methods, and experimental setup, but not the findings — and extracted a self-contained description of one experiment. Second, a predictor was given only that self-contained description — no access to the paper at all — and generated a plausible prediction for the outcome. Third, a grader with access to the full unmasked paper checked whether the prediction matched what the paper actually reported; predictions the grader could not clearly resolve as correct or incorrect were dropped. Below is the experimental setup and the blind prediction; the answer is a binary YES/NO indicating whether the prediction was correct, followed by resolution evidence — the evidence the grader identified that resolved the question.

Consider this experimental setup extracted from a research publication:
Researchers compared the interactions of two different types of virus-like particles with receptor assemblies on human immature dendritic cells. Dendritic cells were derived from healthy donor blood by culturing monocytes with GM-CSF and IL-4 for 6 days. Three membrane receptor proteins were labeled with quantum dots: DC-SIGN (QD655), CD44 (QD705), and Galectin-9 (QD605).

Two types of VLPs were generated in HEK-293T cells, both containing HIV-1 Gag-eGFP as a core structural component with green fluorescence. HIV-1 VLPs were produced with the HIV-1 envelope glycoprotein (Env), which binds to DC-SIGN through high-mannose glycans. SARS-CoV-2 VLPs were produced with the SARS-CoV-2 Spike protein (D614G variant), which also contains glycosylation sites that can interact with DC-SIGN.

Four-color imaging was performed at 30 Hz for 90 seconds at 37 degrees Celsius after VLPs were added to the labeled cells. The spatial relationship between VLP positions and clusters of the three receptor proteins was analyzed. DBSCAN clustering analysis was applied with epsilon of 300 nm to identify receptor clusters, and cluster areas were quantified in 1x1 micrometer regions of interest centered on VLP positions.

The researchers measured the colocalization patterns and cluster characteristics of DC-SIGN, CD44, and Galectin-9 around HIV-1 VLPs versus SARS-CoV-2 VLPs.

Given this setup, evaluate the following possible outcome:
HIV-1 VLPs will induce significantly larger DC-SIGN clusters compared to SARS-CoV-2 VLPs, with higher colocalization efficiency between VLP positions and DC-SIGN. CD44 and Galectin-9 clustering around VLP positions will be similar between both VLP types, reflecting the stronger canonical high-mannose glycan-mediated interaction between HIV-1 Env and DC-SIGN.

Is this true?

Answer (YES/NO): NO